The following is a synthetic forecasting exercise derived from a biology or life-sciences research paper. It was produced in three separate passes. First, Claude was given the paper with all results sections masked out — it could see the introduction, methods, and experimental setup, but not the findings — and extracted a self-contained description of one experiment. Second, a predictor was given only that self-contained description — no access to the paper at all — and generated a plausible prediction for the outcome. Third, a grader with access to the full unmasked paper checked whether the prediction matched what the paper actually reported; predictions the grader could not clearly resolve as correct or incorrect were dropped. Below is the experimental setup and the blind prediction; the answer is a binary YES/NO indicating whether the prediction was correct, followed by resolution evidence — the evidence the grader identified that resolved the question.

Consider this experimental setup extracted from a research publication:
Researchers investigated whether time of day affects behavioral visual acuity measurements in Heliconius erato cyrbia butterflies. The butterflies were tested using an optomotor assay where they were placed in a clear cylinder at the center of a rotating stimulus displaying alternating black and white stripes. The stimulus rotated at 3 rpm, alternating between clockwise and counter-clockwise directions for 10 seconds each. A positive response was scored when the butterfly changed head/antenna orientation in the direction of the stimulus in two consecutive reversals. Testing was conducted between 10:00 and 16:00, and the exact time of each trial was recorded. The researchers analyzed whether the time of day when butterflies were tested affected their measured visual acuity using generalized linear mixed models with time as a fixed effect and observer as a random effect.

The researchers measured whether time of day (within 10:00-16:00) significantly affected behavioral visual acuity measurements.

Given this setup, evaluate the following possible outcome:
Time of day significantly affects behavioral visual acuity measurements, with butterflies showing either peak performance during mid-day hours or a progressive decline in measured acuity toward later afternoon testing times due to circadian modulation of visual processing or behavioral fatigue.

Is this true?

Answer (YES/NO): NO